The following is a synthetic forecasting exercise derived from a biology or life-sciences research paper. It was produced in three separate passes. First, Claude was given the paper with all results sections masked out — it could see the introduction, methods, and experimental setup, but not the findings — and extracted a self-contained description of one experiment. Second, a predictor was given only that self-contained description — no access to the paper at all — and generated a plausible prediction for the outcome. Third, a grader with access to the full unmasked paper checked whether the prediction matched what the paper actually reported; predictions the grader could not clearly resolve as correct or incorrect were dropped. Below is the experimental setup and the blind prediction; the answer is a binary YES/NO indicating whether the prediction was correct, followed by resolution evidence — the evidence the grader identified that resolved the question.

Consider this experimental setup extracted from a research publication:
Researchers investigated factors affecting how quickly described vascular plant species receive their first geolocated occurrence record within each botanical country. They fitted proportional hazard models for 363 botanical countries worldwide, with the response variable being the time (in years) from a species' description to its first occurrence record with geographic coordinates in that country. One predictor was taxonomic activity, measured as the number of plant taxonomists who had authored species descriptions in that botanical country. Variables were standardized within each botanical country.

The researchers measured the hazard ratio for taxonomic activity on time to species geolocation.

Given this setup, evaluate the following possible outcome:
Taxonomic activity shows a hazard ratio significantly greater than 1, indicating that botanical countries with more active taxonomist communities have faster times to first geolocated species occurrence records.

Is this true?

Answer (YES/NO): NO